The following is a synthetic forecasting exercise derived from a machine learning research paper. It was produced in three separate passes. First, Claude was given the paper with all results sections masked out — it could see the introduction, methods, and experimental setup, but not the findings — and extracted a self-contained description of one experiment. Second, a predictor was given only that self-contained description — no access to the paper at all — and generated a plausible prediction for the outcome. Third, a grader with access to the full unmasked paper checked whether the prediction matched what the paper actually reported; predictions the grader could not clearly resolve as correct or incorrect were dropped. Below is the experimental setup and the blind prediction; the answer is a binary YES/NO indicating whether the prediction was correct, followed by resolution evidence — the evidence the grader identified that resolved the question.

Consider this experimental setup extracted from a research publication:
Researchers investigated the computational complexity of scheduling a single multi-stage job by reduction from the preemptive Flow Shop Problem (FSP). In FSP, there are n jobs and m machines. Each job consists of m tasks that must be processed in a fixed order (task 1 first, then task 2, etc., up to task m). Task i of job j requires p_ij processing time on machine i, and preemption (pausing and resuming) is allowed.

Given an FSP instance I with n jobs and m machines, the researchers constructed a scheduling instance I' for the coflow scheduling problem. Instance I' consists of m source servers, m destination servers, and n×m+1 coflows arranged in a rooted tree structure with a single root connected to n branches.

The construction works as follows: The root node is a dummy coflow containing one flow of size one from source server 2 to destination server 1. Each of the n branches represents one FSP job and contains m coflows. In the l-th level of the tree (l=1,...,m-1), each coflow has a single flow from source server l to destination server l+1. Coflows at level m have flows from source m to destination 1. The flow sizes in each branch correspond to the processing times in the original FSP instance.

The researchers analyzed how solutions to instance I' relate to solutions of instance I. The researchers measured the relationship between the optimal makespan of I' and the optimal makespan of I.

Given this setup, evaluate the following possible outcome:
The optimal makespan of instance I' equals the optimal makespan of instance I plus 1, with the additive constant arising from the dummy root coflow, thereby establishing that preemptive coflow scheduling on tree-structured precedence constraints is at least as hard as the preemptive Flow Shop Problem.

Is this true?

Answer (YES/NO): YES